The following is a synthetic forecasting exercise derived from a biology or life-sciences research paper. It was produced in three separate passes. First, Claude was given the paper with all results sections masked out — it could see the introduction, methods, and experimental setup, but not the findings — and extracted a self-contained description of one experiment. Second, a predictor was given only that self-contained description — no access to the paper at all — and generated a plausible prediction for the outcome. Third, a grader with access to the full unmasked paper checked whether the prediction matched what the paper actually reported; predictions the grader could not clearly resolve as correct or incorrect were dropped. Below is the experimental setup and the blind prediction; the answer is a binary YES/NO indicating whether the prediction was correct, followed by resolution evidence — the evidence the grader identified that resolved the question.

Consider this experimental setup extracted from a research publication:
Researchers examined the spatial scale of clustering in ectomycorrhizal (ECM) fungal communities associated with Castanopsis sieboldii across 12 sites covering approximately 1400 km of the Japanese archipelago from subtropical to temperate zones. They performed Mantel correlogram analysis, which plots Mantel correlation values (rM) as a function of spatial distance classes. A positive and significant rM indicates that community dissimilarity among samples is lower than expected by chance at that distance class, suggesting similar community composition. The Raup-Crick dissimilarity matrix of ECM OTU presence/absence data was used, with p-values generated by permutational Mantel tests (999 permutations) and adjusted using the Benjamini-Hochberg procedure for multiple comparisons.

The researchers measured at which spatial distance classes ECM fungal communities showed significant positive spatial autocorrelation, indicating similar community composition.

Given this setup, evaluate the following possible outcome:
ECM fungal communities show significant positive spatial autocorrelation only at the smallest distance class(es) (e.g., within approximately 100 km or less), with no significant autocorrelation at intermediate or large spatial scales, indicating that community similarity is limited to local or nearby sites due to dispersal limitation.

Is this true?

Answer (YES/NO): NO